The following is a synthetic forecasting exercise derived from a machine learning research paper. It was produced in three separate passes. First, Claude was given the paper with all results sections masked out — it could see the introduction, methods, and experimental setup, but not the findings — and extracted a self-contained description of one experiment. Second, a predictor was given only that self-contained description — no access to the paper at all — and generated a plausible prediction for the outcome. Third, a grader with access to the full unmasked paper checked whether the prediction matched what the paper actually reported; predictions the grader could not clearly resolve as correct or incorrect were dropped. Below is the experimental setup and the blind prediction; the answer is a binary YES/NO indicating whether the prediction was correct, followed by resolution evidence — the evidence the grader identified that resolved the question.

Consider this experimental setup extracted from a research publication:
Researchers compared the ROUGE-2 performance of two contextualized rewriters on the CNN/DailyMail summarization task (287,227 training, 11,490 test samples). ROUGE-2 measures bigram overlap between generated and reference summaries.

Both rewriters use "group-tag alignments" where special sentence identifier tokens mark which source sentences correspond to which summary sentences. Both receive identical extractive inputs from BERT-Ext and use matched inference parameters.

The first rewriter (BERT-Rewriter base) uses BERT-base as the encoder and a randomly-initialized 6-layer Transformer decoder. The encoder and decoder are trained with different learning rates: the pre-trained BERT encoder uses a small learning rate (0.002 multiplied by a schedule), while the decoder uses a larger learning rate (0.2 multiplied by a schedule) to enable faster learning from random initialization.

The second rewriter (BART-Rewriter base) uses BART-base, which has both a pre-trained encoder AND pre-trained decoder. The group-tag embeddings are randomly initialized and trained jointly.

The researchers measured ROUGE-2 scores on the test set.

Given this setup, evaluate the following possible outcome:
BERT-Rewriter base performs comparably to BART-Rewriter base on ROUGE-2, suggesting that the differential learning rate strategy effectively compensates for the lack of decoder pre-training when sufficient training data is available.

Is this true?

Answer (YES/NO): NO